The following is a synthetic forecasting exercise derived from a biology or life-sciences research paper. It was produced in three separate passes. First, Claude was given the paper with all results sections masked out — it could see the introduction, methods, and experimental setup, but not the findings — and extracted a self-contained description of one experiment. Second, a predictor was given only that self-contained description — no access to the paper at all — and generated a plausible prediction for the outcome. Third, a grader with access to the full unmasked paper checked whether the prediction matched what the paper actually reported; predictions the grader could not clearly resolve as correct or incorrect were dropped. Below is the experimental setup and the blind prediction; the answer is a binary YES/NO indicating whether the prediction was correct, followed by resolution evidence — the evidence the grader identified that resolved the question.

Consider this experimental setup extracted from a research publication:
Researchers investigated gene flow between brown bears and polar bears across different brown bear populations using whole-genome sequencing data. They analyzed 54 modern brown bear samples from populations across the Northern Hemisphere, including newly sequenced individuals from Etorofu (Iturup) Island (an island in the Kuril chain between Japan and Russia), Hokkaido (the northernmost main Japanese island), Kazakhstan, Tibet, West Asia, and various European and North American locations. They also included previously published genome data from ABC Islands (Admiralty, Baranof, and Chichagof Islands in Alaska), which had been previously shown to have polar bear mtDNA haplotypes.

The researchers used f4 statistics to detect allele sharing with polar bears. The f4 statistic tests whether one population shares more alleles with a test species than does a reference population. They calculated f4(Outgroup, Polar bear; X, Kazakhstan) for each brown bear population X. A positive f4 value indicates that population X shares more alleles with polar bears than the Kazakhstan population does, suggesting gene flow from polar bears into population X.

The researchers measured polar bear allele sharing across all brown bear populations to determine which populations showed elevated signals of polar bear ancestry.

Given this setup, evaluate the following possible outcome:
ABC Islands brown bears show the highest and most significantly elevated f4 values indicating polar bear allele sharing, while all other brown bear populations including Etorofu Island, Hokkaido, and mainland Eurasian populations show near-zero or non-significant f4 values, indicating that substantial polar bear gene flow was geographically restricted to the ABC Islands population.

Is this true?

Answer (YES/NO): NO